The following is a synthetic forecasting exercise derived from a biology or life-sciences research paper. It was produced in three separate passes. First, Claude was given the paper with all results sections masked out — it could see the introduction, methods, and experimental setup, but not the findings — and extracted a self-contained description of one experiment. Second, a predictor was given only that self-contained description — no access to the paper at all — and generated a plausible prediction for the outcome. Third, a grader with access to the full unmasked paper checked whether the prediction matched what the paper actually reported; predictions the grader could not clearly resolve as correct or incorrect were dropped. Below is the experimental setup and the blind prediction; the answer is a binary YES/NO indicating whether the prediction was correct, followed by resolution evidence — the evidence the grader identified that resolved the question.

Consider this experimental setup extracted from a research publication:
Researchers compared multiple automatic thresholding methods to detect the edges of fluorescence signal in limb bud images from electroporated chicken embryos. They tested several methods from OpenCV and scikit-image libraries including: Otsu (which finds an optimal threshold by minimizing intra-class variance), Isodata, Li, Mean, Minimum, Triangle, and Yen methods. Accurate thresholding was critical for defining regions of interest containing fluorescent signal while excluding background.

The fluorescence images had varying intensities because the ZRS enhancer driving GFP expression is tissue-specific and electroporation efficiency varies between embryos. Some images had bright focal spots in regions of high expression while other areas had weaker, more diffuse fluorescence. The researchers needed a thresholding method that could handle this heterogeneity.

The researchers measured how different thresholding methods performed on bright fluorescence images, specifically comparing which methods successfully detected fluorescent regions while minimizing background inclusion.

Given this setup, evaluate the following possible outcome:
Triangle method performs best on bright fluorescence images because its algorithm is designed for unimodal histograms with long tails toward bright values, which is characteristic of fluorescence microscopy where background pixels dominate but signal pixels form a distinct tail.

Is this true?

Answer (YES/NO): NO